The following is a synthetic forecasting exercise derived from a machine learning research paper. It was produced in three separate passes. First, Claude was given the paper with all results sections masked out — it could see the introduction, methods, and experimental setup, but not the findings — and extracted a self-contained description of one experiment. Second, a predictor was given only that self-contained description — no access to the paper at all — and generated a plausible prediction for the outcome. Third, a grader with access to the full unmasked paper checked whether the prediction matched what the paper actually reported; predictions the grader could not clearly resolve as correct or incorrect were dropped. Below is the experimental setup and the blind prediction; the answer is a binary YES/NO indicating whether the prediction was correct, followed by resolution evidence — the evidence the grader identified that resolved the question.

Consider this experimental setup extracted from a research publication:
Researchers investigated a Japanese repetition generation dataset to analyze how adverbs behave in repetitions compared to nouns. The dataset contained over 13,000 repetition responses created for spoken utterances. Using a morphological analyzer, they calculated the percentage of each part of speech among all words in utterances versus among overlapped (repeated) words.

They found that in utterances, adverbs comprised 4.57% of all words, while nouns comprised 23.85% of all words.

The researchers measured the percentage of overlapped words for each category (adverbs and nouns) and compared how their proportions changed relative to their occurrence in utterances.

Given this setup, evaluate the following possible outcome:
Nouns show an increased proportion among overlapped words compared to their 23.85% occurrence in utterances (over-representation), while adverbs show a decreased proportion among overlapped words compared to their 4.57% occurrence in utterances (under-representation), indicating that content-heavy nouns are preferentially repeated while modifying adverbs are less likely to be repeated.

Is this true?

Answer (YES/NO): YES